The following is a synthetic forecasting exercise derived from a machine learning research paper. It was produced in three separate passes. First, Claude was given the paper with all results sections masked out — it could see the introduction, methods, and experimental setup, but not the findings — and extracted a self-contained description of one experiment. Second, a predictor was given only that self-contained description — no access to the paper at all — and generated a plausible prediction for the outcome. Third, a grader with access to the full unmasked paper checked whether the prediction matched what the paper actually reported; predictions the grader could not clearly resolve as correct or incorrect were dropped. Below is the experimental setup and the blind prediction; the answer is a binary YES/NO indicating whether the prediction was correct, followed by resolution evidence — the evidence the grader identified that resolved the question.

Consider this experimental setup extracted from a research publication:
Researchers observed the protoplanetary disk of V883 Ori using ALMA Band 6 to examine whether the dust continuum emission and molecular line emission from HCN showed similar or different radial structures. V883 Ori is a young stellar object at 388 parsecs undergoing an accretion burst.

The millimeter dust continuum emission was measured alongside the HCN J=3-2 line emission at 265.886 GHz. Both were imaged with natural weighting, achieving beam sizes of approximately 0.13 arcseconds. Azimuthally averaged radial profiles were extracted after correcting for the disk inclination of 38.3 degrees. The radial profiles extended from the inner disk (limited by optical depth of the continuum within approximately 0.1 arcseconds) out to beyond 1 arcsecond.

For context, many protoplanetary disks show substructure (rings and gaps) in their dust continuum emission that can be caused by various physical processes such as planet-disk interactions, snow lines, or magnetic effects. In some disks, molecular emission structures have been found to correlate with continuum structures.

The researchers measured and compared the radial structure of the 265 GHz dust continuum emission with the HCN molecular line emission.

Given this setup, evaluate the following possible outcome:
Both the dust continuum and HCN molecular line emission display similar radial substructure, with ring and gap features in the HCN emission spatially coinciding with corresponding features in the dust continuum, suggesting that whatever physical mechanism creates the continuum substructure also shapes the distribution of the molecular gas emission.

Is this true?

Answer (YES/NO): NO